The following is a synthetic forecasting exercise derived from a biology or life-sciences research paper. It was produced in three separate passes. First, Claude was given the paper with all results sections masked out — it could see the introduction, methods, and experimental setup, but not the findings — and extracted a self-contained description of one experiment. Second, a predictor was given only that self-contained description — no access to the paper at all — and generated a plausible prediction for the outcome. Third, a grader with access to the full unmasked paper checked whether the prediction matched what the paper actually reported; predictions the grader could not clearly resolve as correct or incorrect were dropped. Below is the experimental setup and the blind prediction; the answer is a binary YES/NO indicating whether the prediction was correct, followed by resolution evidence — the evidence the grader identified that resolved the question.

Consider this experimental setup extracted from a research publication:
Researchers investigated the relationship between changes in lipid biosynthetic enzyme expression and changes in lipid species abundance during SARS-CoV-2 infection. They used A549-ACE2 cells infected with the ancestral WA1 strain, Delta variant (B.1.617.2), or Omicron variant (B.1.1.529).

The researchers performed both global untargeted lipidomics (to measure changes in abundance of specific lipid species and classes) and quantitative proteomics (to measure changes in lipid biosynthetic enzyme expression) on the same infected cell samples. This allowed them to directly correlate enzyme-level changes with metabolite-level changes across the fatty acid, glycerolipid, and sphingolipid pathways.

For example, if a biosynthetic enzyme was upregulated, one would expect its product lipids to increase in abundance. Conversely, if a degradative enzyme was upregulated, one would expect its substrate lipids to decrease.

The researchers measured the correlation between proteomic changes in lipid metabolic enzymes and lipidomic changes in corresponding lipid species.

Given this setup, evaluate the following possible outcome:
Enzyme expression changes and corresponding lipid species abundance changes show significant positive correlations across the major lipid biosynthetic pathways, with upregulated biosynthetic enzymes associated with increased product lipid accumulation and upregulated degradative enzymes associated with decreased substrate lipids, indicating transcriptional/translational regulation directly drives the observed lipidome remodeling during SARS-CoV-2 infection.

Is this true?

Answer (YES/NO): NO